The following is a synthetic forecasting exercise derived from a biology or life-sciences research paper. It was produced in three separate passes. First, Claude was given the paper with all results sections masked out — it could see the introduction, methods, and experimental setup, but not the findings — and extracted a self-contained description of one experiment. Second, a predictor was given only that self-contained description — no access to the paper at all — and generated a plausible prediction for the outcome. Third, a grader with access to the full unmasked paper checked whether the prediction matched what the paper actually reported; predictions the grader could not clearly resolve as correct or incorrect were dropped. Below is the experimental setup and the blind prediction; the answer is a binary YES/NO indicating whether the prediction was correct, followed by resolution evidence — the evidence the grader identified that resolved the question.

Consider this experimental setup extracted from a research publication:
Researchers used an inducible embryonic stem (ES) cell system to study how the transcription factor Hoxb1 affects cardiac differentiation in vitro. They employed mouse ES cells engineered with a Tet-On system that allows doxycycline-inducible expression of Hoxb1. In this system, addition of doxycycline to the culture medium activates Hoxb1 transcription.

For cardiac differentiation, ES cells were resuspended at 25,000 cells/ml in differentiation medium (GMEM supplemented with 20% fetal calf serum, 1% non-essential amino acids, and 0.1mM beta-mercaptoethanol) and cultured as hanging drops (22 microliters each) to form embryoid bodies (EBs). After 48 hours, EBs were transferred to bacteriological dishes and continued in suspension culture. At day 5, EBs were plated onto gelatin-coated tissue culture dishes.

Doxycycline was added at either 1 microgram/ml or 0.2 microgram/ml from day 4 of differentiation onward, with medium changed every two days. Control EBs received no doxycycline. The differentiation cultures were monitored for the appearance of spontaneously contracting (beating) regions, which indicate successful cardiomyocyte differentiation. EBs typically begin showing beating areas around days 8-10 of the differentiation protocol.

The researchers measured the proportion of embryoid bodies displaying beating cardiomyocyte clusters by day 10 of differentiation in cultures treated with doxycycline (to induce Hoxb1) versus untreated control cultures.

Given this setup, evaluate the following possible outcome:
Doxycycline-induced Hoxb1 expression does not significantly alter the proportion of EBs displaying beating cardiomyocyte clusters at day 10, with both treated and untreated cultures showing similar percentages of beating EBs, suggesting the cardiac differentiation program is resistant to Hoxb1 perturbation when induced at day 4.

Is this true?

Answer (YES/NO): NO